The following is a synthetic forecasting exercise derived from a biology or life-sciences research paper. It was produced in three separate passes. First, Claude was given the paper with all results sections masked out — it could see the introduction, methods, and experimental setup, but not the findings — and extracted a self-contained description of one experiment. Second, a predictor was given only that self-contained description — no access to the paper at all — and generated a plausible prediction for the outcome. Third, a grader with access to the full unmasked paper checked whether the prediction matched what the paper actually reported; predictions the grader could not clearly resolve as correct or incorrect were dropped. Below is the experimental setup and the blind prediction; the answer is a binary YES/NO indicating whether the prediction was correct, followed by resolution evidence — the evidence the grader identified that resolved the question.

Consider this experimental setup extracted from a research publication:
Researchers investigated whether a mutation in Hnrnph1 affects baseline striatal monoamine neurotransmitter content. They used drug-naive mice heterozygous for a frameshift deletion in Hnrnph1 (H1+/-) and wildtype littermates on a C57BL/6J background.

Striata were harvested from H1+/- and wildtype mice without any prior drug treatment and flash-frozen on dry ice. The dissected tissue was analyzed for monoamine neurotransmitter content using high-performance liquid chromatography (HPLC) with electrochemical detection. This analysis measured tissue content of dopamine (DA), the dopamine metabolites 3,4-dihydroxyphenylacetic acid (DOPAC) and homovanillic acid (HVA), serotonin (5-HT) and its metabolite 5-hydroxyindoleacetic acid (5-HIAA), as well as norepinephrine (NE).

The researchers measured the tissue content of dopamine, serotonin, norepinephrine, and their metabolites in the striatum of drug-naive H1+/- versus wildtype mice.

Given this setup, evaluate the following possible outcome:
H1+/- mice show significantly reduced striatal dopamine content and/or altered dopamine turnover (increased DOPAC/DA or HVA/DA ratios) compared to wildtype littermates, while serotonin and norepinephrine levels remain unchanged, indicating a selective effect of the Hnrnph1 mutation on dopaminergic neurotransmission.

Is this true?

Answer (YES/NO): NO